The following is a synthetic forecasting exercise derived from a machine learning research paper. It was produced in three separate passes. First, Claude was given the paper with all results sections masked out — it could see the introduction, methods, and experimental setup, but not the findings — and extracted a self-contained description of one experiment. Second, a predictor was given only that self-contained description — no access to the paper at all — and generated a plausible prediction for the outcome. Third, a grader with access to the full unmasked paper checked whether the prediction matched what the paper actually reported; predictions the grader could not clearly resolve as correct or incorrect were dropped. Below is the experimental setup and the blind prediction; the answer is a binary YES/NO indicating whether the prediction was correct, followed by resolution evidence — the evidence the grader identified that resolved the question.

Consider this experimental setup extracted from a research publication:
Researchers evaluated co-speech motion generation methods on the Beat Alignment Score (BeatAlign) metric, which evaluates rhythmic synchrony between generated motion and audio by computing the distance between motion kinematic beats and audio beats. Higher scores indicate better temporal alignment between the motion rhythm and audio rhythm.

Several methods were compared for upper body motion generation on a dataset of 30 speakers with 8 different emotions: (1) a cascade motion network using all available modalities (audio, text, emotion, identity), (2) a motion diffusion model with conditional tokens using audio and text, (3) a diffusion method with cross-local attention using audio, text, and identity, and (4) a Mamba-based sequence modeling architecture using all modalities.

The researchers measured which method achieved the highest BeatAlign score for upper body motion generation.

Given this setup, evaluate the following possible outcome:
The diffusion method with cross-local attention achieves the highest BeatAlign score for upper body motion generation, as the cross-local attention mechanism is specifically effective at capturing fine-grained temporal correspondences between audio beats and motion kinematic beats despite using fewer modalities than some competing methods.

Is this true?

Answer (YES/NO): NO